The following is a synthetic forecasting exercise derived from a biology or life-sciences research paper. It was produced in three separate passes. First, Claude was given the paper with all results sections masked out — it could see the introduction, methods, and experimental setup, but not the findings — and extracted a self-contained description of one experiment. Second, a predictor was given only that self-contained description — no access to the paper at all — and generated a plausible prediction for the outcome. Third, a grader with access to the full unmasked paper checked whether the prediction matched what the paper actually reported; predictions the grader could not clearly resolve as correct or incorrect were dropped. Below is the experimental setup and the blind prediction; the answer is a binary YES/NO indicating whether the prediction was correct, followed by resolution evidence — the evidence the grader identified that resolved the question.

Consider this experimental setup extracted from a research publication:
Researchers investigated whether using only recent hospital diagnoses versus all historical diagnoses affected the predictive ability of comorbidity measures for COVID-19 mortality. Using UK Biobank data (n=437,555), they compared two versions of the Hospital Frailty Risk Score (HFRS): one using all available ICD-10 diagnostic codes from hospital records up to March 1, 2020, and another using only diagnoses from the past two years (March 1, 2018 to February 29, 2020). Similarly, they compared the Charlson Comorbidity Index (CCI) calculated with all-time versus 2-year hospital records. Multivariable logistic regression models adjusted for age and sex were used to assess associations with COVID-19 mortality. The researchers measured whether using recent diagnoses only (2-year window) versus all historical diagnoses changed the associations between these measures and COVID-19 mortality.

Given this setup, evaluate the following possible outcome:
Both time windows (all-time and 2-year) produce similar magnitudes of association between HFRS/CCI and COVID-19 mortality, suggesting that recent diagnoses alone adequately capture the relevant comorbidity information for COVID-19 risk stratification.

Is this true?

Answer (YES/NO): YES